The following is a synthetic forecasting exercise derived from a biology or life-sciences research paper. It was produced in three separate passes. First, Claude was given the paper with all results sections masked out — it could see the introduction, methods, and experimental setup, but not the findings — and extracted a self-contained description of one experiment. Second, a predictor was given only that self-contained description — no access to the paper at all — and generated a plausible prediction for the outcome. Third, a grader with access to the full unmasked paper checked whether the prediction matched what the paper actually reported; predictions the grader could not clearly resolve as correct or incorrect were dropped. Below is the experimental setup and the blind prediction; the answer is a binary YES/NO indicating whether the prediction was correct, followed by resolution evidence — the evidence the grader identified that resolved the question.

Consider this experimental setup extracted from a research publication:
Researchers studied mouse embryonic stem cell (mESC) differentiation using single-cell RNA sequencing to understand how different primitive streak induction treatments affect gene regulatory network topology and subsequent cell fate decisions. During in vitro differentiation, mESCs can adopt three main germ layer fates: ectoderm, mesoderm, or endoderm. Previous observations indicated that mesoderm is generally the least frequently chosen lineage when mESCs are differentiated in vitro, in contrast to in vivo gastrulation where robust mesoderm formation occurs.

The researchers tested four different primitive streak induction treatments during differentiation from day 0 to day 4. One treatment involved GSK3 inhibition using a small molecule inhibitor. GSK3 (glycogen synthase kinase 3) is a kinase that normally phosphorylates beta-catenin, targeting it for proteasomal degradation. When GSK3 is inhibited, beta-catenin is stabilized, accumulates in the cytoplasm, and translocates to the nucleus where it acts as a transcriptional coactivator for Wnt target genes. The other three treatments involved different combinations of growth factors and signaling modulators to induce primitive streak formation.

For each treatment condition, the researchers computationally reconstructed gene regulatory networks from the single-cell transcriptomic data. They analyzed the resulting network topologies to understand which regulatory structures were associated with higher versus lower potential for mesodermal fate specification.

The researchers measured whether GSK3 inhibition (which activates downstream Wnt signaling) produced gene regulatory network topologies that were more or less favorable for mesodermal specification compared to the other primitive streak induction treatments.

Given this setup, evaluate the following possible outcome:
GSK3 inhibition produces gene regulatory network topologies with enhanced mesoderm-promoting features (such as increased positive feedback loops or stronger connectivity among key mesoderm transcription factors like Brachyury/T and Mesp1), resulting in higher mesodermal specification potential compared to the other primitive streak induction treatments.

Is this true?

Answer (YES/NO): YES